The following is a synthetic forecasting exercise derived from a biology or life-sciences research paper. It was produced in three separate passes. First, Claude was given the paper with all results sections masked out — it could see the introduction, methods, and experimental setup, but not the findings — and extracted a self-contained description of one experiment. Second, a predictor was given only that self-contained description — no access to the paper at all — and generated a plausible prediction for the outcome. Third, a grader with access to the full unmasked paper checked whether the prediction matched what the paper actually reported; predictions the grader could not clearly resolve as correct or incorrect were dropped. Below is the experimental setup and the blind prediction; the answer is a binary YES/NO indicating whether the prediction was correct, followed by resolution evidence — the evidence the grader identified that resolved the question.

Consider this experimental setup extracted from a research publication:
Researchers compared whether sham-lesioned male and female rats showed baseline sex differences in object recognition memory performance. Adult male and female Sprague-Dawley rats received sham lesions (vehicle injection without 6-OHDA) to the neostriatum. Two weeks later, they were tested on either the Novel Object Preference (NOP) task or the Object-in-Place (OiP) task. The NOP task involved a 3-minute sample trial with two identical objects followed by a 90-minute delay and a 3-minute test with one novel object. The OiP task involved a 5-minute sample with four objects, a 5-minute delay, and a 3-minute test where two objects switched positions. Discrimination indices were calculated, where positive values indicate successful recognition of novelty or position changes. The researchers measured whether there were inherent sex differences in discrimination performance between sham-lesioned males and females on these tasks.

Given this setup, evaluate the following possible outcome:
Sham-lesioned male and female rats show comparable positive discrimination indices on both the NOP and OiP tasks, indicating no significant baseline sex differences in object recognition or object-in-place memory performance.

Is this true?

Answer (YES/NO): YES